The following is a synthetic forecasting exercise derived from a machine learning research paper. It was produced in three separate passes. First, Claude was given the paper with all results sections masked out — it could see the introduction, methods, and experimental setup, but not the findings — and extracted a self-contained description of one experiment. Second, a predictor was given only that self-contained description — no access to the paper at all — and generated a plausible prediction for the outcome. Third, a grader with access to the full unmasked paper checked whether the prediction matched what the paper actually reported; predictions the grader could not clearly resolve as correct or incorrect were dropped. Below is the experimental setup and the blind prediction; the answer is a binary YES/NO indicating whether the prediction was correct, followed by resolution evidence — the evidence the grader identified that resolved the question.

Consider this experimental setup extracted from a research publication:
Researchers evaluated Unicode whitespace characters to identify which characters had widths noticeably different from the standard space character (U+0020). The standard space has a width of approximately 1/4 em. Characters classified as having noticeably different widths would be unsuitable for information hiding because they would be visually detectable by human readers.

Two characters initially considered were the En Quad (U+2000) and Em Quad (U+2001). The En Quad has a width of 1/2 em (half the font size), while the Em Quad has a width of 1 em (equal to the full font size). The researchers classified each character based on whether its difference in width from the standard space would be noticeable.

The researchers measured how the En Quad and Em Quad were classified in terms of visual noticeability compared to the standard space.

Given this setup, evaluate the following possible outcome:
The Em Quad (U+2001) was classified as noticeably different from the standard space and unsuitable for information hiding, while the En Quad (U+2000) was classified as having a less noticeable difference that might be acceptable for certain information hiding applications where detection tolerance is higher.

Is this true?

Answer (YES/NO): NO